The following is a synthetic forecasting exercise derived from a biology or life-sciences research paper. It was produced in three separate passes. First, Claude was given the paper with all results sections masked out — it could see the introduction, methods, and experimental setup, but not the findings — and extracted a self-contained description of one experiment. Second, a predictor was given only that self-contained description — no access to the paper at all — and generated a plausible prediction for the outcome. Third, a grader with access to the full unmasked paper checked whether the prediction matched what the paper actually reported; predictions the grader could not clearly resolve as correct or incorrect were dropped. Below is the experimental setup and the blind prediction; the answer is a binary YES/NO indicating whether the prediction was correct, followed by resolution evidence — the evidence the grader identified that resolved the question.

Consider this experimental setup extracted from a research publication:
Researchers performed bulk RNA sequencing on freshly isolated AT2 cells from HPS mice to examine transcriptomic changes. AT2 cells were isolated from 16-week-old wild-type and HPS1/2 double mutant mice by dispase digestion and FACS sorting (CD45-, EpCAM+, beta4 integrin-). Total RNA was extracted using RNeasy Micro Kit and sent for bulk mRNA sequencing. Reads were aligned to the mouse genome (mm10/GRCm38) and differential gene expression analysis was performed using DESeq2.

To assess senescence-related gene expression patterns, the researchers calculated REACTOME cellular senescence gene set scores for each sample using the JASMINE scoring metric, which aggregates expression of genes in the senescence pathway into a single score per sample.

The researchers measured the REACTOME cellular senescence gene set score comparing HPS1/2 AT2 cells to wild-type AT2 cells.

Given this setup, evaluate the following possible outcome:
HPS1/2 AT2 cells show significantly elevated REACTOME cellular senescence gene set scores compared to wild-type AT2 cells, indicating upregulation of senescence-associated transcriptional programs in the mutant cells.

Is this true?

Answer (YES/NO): YES